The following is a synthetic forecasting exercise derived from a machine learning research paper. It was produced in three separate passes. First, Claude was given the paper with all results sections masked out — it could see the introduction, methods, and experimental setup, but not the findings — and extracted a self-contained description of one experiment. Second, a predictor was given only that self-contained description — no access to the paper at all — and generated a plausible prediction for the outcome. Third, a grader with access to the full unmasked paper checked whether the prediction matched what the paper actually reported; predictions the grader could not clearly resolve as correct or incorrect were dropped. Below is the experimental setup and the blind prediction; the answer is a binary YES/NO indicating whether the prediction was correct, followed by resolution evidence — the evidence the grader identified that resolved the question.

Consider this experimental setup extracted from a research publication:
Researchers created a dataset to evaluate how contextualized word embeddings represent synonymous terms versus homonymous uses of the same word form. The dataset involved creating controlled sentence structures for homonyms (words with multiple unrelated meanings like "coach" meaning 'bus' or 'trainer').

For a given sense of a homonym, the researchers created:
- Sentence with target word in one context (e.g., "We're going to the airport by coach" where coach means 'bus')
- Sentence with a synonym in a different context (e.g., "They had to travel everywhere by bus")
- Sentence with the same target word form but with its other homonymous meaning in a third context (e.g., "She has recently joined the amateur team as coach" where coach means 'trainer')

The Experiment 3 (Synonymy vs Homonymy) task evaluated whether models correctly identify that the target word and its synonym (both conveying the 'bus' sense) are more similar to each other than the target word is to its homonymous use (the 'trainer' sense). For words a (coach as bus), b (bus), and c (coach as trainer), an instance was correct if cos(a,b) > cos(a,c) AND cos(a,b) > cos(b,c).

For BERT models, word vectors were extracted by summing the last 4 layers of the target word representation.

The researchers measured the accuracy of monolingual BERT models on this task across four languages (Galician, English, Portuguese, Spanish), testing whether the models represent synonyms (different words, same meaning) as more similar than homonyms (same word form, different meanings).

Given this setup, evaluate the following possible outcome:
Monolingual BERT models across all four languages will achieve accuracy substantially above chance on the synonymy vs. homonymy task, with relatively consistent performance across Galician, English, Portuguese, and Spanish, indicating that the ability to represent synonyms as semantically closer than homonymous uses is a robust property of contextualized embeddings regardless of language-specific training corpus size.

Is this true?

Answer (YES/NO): NO